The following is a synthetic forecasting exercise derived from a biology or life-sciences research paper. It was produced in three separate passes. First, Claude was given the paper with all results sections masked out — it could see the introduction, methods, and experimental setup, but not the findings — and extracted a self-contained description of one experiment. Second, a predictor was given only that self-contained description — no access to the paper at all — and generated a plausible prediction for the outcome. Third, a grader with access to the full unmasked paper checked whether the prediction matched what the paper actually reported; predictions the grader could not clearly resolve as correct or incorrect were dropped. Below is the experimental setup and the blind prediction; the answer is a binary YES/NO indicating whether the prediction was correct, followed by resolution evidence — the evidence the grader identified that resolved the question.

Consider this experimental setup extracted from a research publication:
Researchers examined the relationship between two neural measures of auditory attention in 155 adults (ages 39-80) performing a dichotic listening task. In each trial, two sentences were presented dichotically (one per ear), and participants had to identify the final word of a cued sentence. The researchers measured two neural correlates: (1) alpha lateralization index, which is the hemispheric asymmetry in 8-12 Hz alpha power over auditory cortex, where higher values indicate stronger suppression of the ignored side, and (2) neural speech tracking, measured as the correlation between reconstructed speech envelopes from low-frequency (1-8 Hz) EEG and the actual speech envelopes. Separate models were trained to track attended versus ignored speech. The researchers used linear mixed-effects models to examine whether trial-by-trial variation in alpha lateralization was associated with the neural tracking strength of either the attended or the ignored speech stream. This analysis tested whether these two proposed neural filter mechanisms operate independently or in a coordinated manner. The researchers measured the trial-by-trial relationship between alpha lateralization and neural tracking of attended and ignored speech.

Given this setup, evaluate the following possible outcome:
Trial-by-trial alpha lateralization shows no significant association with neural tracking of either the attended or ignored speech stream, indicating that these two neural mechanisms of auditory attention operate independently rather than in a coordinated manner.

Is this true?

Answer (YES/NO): YES